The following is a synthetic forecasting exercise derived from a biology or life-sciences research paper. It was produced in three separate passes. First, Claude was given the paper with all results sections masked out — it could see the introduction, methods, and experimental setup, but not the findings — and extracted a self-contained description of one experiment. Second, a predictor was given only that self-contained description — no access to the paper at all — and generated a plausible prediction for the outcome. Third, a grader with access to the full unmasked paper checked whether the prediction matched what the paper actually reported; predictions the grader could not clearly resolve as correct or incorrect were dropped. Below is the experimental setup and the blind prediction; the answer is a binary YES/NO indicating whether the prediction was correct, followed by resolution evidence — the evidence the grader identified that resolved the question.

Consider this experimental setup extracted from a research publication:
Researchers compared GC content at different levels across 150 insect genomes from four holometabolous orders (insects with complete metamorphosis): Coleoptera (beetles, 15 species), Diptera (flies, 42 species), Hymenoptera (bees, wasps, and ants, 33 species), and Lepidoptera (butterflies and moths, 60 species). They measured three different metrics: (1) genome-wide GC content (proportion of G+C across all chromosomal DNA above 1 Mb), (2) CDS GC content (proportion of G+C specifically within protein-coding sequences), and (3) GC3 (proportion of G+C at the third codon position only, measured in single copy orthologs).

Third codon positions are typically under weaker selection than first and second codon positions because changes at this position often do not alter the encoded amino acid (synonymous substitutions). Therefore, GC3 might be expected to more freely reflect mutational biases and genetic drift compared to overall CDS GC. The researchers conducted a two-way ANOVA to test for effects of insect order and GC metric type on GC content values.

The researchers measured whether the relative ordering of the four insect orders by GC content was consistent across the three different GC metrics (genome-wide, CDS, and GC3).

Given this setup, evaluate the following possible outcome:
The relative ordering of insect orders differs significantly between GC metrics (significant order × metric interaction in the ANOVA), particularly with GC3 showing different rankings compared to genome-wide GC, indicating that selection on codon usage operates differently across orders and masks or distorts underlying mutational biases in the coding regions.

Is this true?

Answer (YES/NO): NO